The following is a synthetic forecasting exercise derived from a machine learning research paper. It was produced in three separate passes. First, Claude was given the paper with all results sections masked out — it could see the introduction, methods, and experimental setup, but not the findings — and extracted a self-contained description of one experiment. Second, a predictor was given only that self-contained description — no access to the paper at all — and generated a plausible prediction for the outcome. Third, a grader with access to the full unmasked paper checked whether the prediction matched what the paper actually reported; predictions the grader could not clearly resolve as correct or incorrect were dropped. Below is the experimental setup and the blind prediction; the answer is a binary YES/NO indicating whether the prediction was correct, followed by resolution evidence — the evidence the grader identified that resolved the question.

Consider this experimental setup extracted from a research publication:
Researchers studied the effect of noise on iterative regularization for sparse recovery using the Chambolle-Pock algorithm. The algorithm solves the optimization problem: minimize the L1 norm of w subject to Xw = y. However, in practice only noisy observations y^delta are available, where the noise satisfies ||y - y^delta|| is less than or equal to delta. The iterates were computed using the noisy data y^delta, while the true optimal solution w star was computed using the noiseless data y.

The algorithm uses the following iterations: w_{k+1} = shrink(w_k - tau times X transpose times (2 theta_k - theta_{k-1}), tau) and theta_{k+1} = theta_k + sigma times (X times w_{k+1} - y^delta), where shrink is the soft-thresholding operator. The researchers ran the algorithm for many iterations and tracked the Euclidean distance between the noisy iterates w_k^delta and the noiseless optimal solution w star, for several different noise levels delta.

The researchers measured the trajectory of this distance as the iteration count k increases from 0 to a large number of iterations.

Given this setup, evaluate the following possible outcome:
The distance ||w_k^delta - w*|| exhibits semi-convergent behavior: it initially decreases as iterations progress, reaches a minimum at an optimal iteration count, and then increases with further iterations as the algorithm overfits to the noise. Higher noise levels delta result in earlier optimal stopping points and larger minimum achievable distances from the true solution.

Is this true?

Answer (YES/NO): YES